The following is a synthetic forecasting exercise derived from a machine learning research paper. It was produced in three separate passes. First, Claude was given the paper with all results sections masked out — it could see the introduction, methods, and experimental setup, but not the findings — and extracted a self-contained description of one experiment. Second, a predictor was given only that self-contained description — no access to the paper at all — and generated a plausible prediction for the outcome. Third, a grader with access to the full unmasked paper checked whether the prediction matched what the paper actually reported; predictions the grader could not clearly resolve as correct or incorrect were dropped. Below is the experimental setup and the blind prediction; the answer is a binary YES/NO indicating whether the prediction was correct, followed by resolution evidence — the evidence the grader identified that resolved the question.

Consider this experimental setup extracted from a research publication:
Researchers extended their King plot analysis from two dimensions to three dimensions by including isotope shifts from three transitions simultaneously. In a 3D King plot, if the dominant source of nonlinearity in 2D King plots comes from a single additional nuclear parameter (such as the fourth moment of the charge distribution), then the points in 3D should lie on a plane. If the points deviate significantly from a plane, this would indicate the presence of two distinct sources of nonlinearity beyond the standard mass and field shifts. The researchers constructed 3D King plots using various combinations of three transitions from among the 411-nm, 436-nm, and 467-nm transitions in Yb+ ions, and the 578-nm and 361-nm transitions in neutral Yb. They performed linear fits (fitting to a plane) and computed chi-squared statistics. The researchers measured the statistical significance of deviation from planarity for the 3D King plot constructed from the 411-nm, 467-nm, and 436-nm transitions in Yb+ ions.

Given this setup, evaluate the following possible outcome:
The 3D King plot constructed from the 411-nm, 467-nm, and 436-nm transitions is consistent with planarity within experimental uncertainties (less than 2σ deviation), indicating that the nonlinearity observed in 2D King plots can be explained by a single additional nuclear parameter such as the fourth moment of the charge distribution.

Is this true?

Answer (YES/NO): NO